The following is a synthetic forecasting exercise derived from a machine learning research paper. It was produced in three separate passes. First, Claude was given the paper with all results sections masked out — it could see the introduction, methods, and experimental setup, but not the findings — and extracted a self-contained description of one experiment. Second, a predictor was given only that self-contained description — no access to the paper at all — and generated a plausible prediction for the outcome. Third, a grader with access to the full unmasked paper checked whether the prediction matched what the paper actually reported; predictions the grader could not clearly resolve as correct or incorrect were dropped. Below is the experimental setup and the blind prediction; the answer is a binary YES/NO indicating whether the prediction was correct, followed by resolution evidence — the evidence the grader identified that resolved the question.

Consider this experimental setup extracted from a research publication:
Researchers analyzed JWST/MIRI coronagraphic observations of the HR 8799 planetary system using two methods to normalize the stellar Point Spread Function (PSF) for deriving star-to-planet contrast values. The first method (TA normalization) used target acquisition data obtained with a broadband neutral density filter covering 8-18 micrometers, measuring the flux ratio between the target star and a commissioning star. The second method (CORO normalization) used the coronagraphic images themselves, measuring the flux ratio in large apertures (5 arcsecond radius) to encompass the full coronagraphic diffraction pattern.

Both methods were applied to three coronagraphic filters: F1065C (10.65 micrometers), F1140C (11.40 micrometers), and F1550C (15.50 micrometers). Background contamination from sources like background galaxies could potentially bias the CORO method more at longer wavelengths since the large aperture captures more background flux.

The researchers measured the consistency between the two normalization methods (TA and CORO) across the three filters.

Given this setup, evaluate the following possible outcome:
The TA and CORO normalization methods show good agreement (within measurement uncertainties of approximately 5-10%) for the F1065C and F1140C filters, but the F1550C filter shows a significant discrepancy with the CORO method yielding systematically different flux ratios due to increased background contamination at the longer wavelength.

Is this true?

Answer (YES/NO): NO